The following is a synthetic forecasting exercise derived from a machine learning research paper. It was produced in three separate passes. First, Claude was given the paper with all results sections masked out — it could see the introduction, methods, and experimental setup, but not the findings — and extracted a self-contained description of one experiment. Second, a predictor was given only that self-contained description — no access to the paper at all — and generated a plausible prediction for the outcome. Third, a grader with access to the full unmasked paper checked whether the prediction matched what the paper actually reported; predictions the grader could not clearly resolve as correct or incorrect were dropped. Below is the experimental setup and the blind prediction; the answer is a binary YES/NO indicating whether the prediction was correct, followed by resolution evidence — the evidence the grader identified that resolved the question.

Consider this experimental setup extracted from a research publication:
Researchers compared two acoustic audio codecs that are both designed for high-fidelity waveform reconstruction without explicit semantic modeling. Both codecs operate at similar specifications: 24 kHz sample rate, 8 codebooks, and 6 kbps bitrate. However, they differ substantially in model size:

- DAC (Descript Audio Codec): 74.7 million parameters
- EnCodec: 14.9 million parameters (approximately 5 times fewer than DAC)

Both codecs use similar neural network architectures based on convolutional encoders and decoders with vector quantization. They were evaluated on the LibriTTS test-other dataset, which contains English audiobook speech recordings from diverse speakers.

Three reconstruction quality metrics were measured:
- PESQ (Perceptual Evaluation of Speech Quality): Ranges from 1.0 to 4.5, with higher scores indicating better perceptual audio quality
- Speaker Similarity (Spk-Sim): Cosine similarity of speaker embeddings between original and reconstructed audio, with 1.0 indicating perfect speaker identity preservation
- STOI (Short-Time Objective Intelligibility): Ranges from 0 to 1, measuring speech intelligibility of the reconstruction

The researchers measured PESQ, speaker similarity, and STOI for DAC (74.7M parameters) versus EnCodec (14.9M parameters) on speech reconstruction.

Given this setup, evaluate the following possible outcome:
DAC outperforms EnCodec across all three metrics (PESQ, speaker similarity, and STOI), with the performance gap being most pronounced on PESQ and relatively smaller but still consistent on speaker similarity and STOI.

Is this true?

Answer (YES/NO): YES